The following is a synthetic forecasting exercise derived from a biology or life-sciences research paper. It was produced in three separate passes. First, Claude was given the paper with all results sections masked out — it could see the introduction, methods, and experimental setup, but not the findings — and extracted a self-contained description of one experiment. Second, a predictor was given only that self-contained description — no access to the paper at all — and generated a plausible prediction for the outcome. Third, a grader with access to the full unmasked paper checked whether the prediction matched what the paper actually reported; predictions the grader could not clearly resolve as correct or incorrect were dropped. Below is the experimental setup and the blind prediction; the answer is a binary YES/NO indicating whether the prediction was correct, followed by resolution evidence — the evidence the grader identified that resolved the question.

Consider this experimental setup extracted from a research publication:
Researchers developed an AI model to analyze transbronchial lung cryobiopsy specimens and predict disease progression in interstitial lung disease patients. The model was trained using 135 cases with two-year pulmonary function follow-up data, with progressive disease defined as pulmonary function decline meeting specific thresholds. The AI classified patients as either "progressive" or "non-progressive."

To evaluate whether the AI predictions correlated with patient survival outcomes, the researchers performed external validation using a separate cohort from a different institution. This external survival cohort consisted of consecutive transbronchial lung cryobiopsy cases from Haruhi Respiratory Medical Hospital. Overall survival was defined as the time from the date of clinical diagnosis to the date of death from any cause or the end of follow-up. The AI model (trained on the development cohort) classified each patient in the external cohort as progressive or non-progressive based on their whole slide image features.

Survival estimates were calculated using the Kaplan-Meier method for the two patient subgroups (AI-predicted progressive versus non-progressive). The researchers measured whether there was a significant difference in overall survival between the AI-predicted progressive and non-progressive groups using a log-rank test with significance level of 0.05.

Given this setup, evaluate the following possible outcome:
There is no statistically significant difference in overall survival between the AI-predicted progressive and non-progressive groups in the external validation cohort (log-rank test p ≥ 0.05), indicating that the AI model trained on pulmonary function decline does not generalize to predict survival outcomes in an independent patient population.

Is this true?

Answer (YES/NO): NO